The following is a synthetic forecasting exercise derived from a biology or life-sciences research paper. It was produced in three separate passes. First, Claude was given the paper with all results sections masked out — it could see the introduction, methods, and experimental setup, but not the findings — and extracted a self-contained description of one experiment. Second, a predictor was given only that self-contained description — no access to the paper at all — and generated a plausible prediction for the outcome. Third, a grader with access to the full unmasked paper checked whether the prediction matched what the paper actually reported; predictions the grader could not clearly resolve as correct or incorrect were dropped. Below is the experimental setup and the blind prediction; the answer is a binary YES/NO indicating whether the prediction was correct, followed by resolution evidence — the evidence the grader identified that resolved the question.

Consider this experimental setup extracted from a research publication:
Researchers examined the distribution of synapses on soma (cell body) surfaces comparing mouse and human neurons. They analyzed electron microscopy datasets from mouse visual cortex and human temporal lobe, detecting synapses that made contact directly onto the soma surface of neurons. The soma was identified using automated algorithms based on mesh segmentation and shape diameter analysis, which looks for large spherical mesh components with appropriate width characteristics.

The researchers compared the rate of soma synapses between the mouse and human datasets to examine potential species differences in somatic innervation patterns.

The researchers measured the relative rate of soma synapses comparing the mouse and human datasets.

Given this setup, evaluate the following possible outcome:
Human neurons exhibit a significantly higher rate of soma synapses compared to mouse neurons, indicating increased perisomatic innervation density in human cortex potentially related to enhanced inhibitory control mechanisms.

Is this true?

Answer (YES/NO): NO